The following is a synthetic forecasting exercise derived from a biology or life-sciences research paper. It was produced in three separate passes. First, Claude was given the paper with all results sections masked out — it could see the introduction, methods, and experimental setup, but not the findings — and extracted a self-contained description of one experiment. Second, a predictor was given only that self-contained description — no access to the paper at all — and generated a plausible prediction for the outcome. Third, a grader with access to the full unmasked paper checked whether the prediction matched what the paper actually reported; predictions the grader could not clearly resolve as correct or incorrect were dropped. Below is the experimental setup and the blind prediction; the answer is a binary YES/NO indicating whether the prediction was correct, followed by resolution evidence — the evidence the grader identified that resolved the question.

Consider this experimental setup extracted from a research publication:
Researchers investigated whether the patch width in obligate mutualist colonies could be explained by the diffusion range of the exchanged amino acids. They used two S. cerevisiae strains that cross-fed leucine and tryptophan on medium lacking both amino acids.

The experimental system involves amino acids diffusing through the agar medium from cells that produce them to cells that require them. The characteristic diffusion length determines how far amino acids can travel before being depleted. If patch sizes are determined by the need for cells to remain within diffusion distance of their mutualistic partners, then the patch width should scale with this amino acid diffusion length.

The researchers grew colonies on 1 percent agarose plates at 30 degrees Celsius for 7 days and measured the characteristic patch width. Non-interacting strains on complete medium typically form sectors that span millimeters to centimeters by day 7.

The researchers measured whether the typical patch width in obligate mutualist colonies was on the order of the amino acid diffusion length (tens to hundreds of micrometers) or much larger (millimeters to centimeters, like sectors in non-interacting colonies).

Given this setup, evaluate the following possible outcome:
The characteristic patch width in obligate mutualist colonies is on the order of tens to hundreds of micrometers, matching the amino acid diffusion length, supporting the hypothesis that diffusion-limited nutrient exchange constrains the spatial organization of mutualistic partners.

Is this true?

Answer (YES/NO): NO